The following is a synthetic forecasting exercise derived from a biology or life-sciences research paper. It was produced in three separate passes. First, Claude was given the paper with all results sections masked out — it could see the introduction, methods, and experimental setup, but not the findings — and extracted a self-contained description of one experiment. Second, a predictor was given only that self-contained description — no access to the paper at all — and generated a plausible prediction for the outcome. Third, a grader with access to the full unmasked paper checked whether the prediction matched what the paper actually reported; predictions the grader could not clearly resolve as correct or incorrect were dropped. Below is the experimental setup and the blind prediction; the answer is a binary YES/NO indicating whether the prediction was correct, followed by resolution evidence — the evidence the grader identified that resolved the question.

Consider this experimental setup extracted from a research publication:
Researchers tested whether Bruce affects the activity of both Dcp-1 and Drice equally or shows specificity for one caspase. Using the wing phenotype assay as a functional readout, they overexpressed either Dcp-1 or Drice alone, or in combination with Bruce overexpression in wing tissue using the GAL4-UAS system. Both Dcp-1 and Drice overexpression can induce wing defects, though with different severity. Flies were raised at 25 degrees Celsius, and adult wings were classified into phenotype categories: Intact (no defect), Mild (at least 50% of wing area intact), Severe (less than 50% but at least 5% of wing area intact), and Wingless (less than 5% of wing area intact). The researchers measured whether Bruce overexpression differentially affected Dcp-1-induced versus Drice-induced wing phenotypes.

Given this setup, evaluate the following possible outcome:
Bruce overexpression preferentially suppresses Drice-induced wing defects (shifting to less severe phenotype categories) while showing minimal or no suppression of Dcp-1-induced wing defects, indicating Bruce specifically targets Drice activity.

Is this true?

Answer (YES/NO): NO